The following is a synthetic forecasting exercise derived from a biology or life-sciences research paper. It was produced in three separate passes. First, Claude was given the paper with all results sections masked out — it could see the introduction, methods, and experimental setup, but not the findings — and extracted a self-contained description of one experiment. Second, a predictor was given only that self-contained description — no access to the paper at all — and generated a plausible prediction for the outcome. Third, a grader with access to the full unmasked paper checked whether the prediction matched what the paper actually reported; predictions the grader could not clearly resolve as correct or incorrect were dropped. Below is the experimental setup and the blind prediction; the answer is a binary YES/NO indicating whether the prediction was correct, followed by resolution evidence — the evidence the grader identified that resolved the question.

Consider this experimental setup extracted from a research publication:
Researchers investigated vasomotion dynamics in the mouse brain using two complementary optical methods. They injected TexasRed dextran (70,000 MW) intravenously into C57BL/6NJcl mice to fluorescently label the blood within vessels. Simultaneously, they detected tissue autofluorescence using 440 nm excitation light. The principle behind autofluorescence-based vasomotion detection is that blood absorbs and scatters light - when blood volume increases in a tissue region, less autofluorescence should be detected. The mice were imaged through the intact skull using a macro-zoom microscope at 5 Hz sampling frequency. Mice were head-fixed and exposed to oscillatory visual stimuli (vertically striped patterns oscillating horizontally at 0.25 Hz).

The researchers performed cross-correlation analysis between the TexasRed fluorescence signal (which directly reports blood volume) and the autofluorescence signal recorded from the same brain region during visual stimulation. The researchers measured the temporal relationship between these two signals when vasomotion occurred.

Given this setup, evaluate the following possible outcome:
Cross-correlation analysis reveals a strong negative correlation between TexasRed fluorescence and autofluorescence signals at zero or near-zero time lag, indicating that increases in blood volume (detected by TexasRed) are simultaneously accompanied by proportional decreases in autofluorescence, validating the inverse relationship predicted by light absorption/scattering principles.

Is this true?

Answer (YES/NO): NO